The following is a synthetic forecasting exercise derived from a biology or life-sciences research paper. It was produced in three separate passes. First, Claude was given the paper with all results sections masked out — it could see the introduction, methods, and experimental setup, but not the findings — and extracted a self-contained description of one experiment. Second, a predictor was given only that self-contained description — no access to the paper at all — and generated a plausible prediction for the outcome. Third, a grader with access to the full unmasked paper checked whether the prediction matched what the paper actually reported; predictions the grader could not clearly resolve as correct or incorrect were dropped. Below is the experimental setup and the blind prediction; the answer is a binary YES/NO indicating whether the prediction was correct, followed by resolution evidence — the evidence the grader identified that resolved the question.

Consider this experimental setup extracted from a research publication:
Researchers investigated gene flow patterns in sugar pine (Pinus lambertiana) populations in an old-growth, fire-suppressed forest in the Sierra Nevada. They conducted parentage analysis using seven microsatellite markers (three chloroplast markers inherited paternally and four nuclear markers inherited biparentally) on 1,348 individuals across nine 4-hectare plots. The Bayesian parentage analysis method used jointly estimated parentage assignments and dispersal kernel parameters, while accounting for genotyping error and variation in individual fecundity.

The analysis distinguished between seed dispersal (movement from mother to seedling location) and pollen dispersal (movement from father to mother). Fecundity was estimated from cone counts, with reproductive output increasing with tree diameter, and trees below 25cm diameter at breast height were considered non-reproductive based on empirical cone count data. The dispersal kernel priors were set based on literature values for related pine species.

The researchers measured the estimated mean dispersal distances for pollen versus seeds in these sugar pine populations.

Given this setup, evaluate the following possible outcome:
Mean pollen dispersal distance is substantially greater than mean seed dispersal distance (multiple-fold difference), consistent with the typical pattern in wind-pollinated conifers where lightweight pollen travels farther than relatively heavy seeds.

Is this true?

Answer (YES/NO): YES